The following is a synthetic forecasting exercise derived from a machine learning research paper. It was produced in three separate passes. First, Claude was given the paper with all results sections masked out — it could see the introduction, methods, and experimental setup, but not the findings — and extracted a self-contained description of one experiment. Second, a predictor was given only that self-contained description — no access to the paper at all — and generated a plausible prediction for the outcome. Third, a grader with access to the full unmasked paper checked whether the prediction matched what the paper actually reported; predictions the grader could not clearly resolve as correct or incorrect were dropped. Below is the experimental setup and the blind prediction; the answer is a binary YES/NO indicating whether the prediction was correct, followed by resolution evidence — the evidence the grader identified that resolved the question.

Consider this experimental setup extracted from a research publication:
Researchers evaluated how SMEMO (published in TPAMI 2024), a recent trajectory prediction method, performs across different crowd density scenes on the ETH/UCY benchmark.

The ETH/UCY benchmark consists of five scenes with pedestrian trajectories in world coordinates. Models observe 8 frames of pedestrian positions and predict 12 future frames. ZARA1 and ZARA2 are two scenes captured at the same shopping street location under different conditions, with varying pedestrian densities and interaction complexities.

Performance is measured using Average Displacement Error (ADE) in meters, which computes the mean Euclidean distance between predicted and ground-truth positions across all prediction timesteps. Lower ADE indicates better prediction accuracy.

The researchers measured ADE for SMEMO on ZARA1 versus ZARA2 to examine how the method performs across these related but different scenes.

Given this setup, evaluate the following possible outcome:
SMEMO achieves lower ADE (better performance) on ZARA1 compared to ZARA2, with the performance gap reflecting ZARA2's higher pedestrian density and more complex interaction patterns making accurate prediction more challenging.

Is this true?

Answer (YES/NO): NO